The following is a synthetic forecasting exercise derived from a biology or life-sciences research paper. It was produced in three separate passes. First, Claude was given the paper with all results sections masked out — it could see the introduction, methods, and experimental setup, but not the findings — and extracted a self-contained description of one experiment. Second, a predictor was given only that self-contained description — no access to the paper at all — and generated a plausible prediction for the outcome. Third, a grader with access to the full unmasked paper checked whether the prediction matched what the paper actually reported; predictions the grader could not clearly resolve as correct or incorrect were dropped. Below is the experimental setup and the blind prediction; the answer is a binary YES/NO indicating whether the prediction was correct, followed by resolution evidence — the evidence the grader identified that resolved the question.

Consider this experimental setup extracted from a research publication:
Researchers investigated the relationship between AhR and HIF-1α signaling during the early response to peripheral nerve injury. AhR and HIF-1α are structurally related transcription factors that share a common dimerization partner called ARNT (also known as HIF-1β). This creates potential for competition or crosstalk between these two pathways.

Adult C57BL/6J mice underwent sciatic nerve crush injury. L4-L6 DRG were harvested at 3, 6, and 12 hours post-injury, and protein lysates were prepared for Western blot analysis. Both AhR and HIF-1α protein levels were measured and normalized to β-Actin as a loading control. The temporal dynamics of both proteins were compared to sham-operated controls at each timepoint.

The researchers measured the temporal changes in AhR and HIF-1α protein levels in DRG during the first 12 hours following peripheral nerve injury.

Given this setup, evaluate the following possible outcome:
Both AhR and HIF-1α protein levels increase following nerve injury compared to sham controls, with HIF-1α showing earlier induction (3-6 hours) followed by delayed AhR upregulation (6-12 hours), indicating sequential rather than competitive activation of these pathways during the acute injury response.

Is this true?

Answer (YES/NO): NO